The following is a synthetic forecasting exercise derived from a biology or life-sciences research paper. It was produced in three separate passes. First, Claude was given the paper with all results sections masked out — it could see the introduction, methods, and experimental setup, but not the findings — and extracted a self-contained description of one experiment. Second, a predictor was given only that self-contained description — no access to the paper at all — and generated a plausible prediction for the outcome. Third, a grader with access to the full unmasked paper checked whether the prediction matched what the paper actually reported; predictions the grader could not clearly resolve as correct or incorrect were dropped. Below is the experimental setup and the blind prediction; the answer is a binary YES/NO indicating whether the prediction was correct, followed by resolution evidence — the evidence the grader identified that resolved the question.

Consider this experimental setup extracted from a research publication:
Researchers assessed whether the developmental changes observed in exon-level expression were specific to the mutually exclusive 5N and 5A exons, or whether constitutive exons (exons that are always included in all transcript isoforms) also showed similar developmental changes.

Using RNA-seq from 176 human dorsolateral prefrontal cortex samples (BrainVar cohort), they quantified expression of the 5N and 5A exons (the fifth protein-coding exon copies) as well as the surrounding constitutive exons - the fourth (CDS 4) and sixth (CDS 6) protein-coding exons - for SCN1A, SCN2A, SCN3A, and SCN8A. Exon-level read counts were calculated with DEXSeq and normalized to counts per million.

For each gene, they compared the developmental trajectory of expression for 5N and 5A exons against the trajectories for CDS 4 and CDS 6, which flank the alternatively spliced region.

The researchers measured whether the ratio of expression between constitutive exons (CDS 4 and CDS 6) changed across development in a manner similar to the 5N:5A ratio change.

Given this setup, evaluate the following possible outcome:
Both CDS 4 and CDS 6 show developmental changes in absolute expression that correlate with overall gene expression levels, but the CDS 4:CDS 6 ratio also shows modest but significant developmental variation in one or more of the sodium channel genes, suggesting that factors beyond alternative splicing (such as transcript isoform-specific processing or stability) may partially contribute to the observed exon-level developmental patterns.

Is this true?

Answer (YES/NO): YES